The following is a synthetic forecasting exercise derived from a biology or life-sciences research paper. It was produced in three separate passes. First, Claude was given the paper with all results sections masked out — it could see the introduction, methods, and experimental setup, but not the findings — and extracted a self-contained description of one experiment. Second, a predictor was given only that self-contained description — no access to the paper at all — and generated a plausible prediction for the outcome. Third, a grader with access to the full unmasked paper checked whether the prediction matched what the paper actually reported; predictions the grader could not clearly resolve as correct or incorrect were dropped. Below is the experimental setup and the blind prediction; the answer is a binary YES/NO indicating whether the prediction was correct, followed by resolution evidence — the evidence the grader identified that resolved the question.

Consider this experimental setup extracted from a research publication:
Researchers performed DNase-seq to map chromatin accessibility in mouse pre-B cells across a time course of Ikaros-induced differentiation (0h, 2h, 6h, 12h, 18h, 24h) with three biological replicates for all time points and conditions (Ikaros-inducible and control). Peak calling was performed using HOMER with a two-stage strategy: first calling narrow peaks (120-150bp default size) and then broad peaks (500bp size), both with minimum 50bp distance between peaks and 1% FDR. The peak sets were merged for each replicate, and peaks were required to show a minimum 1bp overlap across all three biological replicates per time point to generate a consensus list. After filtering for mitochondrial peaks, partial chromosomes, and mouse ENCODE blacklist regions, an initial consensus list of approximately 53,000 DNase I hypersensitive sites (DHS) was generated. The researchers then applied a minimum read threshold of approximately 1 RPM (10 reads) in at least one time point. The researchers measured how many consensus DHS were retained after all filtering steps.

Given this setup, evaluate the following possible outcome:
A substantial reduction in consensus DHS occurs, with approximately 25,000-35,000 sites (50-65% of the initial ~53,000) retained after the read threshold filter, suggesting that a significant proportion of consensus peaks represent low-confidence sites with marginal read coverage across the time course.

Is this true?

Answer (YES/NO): NO